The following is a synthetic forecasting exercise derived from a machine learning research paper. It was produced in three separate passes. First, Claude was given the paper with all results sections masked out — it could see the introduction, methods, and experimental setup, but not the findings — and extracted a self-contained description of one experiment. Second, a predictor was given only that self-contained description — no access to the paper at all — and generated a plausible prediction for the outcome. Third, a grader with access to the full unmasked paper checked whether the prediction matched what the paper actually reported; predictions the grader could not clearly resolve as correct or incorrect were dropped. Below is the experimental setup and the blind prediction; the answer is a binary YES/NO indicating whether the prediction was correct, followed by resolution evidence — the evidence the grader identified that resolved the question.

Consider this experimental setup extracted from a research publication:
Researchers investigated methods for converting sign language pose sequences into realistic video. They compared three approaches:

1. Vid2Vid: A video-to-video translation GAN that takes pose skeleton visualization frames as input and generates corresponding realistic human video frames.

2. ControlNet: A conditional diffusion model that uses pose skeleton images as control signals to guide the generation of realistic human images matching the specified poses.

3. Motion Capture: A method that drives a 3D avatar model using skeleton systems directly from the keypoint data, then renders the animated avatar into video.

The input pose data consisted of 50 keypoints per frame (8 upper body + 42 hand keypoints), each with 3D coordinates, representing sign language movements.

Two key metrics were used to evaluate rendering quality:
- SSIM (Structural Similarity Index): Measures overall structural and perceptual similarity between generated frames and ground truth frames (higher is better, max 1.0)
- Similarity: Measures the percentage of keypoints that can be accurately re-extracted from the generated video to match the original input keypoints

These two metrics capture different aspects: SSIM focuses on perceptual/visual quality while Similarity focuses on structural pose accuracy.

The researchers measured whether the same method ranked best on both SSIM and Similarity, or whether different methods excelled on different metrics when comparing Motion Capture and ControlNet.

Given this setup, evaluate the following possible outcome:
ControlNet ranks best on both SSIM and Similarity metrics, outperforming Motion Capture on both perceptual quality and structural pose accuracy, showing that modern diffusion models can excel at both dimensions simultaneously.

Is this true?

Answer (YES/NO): NO